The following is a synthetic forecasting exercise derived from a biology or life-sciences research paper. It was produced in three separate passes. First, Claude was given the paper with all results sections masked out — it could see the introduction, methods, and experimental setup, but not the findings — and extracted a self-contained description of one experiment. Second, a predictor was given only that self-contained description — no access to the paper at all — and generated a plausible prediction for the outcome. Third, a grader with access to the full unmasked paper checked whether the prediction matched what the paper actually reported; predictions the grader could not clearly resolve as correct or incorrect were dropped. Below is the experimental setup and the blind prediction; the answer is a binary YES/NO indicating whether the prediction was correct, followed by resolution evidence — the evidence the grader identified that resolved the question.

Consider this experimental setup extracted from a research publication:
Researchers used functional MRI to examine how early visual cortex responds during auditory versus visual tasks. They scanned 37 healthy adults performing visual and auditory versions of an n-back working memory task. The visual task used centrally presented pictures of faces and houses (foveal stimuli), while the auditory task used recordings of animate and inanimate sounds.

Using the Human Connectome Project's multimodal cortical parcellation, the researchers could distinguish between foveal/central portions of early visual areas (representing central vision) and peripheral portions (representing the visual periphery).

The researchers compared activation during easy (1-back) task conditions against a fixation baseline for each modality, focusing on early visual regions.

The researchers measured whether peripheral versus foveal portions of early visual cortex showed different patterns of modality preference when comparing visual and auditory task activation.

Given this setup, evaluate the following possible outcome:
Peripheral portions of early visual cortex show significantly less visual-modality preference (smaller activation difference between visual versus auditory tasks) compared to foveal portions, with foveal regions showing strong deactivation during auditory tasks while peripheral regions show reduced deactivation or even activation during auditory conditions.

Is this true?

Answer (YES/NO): NO